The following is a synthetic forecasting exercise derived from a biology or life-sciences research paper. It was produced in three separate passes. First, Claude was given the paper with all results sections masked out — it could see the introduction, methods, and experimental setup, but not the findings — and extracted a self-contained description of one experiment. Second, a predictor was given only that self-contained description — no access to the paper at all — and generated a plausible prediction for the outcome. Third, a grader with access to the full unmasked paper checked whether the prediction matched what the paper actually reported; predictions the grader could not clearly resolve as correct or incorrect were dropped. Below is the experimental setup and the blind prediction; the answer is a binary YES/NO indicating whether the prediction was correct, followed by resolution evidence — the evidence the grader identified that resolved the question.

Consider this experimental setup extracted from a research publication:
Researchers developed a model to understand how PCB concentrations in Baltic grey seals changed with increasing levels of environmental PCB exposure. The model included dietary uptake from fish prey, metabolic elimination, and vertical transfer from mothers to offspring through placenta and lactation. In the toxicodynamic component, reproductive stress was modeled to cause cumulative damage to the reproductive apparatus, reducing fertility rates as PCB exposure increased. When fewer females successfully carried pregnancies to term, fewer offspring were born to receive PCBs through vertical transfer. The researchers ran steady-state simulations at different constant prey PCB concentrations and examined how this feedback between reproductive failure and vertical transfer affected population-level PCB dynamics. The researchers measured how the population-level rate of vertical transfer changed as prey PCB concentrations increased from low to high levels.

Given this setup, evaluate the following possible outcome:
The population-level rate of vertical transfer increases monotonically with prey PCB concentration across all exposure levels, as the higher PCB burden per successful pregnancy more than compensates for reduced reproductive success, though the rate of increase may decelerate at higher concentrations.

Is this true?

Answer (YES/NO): NO